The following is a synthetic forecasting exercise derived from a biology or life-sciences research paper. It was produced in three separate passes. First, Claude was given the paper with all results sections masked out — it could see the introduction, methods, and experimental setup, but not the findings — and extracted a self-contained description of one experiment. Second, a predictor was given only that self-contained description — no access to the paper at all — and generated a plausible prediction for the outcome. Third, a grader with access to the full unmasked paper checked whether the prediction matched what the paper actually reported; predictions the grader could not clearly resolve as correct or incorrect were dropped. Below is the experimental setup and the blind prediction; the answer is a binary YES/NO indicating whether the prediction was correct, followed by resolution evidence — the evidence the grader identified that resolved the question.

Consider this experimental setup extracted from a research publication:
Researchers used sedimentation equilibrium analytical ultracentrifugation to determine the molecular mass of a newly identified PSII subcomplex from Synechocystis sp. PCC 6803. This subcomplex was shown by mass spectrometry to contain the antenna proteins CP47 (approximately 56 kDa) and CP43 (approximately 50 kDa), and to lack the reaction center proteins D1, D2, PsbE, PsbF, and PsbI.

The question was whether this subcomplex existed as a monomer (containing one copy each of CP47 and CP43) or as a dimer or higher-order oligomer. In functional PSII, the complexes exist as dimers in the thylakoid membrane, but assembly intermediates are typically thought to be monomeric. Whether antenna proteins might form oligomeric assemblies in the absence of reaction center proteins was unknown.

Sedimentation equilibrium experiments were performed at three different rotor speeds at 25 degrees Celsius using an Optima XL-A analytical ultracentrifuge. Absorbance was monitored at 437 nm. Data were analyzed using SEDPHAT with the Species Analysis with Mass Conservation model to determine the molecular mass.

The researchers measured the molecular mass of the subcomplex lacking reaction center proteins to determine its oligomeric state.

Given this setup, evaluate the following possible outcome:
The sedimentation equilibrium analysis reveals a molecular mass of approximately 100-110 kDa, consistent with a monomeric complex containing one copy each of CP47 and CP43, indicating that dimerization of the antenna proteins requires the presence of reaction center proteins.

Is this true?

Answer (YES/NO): NO